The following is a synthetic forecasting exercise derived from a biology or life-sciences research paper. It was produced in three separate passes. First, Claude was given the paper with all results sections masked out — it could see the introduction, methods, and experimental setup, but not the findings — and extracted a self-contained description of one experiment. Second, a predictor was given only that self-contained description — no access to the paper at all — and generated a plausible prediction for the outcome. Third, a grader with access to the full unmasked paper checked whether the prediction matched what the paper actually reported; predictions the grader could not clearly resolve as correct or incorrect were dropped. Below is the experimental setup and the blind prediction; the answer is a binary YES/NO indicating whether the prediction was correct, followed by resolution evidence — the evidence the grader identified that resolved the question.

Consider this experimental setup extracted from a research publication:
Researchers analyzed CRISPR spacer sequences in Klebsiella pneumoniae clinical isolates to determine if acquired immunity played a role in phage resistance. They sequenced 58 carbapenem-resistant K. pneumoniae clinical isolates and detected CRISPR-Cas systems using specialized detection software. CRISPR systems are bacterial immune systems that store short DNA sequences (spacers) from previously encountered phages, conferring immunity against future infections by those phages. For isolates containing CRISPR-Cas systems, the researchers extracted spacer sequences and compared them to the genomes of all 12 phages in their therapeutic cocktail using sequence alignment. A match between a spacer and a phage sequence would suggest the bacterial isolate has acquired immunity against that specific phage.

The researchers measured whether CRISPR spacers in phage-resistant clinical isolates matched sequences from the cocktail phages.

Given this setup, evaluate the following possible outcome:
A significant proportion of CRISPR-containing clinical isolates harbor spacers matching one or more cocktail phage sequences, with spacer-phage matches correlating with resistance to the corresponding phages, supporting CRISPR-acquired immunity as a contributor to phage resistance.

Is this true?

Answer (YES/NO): NO